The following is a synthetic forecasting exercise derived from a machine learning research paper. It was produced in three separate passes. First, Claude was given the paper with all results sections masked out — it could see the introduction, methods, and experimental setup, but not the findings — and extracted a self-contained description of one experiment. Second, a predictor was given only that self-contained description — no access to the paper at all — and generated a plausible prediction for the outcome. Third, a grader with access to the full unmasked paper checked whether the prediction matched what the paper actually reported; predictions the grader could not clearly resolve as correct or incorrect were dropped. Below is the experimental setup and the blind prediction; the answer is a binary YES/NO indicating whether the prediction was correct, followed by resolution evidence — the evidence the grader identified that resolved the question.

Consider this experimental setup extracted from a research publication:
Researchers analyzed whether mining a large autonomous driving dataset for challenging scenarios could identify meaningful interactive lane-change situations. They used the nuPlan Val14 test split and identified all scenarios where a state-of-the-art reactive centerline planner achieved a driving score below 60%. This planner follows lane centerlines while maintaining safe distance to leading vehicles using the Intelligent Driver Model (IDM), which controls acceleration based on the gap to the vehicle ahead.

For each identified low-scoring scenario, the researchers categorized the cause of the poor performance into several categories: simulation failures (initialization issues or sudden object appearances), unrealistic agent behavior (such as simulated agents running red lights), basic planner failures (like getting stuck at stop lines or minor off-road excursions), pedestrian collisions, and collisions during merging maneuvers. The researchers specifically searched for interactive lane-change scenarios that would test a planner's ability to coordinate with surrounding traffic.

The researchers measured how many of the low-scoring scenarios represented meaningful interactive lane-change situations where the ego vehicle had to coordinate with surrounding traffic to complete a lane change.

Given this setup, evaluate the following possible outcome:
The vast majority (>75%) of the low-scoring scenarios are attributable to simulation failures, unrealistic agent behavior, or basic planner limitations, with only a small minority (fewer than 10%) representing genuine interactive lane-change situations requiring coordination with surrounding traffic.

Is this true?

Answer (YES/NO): YES